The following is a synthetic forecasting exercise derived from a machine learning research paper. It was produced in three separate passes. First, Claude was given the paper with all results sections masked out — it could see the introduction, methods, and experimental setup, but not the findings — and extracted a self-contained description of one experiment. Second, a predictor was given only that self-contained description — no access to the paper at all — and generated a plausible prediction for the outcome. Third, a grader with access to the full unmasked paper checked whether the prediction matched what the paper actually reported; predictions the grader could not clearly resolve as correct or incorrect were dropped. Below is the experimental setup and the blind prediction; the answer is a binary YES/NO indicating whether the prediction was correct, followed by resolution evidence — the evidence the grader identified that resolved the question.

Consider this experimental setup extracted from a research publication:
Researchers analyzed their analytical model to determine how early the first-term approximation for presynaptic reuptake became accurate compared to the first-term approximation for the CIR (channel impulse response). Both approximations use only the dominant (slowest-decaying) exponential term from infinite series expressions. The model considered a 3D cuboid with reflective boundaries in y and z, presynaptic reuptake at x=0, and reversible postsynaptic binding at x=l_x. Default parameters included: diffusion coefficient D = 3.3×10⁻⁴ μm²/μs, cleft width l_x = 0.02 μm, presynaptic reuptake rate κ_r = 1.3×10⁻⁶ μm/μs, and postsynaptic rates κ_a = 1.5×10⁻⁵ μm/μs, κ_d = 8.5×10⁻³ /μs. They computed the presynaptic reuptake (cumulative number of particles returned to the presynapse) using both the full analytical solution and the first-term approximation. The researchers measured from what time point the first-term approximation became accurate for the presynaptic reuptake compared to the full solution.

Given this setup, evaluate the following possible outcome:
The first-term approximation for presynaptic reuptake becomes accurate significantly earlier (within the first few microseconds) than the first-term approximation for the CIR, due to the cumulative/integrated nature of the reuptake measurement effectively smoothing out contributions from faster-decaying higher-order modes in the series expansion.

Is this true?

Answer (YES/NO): YES